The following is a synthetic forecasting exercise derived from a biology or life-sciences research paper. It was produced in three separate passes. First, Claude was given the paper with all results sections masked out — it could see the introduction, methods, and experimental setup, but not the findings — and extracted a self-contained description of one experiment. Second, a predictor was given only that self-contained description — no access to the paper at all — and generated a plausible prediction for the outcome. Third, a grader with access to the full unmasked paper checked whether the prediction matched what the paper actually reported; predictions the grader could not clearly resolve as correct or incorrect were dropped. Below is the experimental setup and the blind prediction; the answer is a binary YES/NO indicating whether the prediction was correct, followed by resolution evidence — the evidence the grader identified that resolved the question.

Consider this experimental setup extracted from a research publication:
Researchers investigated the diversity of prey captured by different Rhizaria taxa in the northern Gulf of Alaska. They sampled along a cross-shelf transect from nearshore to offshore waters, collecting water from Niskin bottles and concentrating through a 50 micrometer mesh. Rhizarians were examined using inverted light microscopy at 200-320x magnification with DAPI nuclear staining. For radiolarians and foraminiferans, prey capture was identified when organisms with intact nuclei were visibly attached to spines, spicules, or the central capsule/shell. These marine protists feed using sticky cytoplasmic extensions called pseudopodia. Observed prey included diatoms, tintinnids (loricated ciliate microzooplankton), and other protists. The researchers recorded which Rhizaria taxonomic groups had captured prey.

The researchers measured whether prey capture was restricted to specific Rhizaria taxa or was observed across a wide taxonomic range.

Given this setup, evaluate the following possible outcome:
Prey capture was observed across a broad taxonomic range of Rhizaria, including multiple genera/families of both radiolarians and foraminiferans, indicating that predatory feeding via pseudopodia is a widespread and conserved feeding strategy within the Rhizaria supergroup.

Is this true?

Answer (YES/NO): YES